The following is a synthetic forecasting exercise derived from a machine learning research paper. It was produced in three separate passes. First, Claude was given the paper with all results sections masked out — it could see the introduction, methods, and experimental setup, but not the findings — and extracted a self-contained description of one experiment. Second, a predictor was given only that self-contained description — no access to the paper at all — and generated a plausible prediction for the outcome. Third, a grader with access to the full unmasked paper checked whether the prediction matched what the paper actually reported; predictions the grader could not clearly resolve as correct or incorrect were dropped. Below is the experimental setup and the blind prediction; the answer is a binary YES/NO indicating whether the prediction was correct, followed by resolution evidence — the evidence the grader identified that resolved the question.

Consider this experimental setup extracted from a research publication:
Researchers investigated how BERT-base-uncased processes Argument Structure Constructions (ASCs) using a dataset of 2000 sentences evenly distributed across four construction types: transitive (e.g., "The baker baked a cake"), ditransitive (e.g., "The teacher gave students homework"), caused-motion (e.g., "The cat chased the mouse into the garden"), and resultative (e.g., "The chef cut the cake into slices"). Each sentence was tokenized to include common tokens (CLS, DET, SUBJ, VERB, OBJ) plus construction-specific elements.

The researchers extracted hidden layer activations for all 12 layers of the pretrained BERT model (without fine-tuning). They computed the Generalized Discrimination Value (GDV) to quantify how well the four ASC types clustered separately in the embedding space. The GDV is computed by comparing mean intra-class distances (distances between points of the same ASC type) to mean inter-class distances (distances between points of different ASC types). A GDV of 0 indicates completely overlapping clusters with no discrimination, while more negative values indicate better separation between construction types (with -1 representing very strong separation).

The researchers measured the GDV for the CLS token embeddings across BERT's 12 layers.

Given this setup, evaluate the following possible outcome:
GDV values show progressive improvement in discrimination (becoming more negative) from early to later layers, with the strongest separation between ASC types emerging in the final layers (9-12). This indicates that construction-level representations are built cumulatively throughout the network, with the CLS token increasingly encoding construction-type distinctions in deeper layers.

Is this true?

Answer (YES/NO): NO